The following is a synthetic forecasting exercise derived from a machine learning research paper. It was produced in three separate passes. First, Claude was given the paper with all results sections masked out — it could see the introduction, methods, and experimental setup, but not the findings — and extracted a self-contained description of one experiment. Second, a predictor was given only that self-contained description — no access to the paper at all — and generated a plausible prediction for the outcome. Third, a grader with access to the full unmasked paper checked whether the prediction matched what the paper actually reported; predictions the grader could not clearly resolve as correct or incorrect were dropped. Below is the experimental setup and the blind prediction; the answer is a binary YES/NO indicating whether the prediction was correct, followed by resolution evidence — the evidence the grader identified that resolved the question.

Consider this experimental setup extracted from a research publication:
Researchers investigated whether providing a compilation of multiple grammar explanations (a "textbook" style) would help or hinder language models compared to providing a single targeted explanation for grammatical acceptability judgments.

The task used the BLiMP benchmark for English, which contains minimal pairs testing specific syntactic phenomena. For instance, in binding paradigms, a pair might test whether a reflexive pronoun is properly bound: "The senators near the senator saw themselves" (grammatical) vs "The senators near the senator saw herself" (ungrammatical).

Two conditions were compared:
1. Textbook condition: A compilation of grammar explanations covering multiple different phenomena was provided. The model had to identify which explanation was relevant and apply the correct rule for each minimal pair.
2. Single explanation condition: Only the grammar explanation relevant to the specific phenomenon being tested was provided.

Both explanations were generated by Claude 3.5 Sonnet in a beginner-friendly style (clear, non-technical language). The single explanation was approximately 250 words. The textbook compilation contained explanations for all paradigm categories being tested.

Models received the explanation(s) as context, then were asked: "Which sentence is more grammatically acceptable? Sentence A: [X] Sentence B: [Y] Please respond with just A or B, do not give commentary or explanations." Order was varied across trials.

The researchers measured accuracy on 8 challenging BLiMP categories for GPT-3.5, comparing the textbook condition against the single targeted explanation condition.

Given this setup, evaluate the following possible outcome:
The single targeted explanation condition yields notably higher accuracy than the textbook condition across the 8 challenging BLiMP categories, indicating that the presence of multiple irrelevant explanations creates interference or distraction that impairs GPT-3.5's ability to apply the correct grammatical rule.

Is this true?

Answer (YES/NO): YES